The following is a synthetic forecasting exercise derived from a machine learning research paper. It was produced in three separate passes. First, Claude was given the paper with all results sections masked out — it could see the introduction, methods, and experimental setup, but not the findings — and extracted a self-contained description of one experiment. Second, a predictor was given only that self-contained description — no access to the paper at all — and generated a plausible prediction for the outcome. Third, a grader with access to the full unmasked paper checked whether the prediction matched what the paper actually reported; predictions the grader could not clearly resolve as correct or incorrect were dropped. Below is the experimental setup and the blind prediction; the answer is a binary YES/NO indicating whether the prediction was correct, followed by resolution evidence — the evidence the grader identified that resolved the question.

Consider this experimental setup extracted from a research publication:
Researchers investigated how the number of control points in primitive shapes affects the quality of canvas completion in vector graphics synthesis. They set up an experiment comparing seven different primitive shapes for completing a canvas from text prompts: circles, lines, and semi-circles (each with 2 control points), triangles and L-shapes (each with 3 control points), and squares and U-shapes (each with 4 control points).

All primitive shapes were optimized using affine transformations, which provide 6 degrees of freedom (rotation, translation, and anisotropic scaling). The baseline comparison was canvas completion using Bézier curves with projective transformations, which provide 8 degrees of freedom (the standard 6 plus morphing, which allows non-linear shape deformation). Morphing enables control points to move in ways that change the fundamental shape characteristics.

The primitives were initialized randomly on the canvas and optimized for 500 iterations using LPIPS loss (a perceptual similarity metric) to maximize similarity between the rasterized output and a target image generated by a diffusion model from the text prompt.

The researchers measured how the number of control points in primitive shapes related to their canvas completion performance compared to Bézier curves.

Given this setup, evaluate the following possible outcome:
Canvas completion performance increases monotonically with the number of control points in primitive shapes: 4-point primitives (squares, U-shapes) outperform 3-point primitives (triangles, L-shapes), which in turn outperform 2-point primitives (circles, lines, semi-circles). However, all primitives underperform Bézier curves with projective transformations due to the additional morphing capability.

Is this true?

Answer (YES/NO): NO